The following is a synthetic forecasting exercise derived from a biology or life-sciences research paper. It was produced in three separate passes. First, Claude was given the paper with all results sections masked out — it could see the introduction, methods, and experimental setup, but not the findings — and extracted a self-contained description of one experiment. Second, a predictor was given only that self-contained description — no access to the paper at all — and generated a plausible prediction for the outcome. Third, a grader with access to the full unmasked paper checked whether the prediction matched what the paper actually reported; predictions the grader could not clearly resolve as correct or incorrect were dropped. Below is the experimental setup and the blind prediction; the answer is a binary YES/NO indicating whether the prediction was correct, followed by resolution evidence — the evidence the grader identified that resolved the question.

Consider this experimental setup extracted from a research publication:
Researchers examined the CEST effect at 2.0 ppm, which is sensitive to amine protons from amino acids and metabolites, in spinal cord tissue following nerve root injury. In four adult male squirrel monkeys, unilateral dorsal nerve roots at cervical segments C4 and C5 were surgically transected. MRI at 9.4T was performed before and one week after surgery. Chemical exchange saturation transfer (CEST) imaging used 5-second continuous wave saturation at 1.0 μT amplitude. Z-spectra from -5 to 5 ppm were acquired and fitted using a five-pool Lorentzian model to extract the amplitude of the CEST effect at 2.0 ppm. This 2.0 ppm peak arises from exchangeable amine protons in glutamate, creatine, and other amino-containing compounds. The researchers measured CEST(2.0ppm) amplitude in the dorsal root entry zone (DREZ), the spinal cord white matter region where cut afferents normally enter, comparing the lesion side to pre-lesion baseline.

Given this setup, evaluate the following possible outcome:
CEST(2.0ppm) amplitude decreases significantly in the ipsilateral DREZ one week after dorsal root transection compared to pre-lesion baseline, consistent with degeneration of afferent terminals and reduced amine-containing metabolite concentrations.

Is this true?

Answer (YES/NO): NO